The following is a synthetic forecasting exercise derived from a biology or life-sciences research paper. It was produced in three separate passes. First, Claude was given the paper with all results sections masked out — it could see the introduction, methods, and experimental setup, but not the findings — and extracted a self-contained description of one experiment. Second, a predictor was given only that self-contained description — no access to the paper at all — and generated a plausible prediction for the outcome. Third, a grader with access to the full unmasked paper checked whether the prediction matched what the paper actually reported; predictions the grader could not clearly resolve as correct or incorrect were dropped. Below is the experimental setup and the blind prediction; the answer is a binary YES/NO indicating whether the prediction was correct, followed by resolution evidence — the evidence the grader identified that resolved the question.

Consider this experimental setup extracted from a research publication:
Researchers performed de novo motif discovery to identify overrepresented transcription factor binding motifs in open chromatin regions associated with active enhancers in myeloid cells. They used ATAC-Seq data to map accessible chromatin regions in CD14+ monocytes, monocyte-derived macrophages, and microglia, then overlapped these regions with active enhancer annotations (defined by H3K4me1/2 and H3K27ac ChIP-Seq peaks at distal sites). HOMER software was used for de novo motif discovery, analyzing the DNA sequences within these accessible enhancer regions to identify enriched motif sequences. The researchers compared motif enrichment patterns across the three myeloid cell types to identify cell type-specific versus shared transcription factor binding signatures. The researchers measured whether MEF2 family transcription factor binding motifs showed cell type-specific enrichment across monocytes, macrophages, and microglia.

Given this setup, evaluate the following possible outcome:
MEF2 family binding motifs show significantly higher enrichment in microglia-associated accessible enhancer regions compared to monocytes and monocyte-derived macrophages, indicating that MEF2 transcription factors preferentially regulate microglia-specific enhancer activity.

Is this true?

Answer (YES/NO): YES